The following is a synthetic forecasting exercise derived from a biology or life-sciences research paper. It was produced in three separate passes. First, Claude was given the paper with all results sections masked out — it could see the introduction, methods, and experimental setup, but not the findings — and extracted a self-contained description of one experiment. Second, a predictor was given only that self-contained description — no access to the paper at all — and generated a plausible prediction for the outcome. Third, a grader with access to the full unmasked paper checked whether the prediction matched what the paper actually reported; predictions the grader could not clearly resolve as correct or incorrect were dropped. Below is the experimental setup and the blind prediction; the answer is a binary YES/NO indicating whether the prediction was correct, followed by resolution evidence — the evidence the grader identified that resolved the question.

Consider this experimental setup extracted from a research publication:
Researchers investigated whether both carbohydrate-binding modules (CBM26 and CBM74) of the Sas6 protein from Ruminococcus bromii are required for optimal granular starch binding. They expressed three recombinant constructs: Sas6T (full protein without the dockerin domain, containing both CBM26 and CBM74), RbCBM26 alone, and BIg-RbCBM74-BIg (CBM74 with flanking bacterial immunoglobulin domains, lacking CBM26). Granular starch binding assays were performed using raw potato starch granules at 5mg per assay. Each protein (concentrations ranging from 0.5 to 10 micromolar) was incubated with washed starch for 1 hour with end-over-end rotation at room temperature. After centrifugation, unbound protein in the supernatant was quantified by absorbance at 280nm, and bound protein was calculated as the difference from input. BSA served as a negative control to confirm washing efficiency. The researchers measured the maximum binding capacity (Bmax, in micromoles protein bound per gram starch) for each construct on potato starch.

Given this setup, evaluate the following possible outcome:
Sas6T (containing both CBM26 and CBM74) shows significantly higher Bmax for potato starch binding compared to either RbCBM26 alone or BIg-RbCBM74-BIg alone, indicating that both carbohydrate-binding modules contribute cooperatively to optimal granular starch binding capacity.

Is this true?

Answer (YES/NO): NO